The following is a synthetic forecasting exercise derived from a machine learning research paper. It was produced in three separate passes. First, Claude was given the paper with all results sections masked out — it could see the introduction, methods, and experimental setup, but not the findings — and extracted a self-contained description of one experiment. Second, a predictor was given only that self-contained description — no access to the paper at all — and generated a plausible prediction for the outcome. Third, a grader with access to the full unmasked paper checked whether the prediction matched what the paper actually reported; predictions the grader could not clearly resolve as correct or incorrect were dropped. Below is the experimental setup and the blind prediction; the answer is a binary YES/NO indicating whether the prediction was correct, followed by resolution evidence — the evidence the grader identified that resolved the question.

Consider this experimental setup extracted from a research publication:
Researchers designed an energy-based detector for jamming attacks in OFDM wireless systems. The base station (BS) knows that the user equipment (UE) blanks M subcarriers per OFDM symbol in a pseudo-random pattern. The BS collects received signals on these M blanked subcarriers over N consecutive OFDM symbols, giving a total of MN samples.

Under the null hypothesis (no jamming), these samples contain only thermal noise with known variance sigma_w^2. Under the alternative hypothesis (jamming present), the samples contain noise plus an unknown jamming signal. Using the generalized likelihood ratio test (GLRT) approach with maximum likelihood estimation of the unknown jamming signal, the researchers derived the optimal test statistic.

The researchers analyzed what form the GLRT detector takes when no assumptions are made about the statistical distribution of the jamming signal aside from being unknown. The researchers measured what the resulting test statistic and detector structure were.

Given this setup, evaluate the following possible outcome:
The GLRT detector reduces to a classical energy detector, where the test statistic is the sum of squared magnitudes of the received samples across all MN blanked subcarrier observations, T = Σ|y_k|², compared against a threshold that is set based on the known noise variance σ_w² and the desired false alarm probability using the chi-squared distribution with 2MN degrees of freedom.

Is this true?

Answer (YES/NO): NO